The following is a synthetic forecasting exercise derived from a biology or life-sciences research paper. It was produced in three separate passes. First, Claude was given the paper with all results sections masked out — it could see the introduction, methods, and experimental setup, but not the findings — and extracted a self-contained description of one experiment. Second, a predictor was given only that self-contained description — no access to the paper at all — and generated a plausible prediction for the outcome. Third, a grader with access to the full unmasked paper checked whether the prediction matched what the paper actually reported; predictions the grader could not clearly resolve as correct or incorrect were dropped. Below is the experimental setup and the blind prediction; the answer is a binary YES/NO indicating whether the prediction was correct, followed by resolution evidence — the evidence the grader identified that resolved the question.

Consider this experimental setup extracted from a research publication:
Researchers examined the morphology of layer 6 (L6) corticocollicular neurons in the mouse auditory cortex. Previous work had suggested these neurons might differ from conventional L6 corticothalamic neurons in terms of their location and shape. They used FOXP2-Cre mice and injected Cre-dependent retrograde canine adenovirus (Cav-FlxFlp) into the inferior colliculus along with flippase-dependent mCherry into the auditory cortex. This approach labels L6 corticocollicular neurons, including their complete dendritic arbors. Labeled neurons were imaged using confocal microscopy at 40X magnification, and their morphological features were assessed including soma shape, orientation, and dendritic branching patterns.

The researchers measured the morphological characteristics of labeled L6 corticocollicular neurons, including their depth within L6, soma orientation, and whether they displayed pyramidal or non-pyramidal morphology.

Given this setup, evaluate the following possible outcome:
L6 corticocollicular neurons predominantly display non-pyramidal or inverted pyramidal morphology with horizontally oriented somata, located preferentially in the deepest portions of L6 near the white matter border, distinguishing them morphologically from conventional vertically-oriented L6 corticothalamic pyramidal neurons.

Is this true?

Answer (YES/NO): YES